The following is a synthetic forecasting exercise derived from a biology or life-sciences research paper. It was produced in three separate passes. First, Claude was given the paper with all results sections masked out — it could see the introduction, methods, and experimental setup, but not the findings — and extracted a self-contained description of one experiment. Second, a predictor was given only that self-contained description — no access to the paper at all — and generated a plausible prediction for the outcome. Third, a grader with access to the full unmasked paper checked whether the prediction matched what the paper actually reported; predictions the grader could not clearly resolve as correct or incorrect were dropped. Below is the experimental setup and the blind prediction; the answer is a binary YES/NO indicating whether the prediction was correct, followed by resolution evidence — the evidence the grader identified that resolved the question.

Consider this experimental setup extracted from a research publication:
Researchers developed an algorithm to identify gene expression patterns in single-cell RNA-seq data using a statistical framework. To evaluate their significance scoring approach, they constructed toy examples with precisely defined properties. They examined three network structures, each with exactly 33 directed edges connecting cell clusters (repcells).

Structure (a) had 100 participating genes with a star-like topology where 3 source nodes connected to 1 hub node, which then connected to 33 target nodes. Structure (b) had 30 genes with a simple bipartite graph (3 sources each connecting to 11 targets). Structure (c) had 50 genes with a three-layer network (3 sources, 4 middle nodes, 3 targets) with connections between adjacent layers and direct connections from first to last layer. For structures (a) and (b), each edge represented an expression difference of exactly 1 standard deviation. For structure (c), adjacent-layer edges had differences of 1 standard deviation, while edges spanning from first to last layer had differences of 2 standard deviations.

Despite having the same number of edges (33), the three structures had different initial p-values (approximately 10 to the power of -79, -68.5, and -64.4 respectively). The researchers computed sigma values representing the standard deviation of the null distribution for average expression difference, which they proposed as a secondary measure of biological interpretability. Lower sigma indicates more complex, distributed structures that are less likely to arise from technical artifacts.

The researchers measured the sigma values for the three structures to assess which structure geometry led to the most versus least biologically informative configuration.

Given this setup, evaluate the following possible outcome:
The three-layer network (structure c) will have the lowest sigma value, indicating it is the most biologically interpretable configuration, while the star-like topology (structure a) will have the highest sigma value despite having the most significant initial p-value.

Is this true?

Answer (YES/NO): YES